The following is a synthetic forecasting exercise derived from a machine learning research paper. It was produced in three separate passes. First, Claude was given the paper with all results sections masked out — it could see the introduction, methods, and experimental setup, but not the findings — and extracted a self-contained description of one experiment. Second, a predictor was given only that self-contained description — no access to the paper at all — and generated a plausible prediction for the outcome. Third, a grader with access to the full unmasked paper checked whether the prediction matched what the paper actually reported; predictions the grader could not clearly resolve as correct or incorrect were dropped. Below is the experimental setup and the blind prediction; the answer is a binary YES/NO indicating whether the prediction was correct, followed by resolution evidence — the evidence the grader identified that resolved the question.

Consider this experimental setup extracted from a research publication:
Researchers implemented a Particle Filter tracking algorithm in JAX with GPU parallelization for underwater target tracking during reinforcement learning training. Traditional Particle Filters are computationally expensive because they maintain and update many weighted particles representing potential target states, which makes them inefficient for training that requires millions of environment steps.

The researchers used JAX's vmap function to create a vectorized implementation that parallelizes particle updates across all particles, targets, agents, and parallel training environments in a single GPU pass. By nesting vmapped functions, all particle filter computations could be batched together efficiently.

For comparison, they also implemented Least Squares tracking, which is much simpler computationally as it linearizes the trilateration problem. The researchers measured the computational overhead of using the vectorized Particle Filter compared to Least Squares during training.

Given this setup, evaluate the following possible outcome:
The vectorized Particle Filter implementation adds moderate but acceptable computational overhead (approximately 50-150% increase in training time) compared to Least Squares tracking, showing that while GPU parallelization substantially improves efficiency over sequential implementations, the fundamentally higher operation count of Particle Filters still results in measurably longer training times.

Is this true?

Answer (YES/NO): NO